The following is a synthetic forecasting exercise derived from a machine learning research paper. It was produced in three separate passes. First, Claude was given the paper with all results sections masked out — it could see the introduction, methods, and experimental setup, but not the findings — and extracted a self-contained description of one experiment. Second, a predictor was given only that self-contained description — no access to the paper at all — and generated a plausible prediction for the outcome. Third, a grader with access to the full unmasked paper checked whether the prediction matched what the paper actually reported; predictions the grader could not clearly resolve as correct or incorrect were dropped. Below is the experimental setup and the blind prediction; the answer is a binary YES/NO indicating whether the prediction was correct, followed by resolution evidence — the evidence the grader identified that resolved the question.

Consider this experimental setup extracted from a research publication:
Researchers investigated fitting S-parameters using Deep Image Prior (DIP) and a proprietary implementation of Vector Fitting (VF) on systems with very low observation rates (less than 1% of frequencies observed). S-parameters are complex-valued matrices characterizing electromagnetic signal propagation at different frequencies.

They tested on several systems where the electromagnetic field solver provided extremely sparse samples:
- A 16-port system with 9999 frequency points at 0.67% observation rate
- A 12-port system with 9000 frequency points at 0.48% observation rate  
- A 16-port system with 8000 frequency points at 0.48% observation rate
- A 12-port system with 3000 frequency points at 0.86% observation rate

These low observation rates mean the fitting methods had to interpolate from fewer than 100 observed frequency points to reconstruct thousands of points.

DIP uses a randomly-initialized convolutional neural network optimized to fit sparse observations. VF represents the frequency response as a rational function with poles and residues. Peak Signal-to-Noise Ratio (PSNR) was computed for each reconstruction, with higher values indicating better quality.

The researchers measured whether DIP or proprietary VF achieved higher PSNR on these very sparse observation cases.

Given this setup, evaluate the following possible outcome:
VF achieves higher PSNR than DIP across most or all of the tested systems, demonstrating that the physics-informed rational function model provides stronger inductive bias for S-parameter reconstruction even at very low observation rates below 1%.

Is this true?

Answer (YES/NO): YES